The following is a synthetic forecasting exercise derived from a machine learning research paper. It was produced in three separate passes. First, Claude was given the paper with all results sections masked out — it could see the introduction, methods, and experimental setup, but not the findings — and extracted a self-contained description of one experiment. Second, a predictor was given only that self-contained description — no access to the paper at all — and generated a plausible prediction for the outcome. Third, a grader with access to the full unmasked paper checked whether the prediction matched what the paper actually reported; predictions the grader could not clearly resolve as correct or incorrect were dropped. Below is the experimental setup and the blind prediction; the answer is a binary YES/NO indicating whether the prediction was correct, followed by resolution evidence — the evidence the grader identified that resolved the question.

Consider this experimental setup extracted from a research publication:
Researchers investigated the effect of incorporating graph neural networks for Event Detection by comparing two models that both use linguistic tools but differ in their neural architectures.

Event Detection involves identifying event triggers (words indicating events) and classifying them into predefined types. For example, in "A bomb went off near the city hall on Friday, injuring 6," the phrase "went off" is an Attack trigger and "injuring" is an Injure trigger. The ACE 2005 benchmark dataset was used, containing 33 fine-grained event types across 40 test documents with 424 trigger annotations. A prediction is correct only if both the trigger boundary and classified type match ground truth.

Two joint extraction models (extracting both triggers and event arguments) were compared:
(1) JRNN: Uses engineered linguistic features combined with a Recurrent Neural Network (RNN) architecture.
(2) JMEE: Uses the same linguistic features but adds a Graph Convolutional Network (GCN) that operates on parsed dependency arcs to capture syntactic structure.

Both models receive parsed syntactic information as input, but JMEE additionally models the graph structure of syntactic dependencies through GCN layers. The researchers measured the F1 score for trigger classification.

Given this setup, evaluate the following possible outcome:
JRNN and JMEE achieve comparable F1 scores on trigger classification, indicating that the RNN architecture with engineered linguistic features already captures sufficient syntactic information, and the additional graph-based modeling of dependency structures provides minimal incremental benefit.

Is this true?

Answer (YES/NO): NO